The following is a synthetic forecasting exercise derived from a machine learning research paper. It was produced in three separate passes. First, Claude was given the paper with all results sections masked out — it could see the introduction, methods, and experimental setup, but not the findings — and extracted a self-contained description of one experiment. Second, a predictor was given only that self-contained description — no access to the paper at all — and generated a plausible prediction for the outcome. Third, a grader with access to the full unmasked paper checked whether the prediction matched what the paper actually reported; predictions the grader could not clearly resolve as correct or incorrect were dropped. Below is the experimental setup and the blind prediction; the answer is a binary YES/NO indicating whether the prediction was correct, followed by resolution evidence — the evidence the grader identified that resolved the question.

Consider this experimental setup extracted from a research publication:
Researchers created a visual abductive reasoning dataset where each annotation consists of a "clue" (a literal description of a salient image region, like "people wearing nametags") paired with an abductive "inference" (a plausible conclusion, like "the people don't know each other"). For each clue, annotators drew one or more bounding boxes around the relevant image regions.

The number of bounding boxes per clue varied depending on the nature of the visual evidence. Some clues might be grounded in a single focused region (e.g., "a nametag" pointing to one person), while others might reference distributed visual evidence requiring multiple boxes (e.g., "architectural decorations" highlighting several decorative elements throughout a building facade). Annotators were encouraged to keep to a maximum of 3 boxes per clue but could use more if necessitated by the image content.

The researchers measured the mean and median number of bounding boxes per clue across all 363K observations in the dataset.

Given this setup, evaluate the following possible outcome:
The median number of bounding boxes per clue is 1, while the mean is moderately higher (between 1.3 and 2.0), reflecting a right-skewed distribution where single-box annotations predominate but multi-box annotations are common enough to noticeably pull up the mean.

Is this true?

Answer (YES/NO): NO